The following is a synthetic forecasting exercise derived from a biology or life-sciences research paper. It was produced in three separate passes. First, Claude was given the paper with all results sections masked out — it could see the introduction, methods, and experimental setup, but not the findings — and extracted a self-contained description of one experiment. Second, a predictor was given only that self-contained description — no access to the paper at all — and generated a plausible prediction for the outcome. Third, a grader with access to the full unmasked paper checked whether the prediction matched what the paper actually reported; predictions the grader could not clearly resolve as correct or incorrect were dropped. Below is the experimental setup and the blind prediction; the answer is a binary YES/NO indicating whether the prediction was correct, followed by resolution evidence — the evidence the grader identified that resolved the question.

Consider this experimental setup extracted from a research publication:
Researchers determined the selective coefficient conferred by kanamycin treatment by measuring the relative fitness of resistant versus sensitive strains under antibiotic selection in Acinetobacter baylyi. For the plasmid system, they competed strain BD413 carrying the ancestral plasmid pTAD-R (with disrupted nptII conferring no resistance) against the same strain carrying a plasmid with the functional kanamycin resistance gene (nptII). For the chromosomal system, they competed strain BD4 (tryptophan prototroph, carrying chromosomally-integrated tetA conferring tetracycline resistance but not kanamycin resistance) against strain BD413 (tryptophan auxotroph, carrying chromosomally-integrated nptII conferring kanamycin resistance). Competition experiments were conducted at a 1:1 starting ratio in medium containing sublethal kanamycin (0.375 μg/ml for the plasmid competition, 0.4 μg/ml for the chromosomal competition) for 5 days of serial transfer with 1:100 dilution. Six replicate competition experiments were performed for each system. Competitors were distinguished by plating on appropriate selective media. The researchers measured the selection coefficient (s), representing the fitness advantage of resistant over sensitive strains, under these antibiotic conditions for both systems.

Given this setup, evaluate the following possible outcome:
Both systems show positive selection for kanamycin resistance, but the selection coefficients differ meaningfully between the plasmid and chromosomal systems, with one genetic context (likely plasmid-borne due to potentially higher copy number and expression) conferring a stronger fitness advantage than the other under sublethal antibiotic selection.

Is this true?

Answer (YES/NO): NO